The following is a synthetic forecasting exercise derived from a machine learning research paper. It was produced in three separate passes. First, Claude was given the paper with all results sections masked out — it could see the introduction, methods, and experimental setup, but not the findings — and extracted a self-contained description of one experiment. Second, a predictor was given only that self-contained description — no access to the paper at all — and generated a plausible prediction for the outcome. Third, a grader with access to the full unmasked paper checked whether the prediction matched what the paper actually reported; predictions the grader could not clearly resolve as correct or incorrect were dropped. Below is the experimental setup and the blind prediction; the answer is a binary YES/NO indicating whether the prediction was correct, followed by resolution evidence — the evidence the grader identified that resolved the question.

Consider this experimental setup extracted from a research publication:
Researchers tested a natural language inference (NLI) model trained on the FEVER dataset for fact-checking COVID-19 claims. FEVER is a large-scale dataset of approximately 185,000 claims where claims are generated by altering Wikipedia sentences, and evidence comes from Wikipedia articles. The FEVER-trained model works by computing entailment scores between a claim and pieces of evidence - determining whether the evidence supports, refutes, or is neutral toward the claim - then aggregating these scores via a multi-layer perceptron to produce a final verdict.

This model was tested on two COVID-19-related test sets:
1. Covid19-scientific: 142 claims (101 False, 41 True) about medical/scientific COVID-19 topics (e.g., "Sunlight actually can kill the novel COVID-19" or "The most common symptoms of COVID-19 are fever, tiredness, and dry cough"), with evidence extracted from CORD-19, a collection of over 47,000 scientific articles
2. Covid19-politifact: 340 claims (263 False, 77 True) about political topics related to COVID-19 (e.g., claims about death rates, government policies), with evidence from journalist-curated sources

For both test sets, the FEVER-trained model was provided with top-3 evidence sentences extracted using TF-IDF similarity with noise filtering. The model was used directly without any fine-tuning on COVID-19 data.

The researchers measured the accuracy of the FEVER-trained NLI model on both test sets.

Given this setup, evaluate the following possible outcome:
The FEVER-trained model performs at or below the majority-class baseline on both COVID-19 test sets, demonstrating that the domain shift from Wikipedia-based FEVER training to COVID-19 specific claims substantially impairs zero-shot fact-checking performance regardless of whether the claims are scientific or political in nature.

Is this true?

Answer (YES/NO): YES